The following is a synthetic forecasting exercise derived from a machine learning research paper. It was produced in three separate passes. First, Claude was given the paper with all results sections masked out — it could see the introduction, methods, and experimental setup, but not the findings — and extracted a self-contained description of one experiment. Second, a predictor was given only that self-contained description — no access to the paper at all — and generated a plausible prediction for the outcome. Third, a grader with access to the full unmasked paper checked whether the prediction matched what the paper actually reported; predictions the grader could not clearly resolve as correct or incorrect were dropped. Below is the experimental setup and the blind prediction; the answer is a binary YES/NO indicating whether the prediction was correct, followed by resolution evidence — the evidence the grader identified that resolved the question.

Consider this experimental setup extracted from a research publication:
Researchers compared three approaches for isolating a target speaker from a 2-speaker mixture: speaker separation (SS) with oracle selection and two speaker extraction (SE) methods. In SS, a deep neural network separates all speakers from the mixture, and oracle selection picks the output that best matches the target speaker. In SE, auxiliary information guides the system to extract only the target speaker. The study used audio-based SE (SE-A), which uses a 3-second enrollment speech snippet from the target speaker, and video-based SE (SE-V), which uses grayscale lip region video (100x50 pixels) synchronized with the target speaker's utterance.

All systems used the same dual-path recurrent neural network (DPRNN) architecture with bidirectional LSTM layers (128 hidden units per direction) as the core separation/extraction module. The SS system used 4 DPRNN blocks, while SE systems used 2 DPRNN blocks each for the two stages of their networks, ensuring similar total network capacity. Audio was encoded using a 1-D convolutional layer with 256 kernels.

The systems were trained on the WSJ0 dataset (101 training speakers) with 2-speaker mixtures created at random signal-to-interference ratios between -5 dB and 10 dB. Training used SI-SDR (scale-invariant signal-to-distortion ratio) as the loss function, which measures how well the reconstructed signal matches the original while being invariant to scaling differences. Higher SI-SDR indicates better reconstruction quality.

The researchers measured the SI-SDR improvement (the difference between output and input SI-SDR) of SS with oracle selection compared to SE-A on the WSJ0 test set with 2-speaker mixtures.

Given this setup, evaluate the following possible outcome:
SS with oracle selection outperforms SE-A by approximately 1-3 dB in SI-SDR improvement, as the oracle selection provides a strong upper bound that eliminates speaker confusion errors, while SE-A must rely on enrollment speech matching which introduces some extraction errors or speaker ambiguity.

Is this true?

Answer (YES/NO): NO